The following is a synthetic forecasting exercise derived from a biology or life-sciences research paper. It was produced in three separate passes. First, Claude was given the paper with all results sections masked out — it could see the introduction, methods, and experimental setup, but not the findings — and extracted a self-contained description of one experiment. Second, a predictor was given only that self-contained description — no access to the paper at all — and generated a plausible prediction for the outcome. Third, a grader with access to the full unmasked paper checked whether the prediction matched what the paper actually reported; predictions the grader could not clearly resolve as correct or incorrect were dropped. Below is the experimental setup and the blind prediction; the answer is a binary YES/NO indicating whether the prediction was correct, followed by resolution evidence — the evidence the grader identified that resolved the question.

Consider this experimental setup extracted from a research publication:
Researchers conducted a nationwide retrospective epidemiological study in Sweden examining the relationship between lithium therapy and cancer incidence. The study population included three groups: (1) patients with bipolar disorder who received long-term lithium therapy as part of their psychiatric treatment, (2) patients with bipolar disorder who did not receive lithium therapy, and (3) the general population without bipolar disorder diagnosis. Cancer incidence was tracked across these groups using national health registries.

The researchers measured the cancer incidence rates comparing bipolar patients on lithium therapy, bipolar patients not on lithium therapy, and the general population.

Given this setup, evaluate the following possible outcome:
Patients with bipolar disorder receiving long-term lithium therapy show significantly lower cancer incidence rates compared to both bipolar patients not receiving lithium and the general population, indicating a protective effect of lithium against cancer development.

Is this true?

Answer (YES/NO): NO